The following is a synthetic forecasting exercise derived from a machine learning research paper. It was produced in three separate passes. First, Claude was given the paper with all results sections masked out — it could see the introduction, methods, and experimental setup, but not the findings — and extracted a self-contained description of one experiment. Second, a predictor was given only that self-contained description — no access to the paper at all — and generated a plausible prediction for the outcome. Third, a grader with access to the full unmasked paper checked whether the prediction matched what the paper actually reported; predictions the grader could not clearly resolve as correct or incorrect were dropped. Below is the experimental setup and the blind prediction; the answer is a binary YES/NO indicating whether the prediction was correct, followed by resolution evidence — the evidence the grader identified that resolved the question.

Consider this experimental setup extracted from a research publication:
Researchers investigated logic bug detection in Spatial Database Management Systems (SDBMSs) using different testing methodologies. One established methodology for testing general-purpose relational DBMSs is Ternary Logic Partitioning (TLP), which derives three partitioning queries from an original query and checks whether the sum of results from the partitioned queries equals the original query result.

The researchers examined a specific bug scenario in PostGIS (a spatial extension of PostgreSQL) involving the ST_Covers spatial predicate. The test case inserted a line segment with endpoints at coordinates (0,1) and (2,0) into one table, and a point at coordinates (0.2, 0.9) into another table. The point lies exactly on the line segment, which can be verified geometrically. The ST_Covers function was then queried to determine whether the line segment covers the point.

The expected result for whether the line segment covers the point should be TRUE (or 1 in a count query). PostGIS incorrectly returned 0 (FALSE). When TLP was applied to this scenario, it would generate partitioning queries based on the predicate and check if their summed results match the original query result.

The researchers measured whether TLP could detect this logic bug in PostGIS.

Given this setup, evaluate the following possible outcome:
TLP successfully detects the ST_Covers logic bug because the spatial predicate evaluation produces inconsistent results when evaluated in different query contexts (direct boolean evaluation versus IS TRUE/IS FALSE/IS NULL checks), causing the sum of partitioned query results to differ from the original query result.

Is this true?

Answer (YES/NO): NO